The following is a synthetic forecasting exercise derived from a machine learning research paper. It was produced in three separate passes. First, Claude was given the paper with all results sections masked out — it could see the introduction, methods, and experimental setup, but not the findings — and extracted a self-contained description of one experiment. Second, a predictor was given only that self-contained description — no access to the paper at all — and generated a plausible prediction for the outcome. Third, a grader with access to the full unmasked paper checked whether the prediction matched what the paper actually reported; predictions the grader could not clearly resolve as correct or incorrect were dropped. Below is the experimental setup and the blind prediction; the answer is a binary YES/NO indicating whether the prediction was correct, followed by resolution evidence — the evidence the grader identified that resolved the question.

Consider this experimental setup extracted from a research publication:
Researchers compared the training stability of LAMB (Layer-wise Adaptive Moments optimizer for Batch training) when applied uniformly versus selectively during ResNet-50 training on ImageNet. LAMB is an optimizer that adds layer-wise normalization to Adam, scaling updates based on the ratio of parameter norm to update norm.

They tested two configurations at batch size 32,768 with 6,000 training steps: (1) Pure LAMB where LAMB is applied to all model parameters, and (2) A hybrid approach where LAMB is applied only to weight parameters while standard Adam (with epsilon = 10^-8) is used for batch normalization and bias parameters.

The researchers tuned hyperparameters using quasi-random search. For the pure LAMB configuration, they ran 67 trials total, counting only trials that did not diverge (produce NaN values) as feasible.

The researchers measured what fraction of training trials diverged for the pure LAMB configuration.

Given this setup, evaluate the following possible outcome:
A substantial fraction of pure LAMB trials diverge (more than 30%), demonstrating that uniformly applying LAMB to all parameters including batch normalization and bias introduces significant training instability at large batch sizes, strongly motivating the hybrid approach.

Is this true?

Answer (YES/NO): YES